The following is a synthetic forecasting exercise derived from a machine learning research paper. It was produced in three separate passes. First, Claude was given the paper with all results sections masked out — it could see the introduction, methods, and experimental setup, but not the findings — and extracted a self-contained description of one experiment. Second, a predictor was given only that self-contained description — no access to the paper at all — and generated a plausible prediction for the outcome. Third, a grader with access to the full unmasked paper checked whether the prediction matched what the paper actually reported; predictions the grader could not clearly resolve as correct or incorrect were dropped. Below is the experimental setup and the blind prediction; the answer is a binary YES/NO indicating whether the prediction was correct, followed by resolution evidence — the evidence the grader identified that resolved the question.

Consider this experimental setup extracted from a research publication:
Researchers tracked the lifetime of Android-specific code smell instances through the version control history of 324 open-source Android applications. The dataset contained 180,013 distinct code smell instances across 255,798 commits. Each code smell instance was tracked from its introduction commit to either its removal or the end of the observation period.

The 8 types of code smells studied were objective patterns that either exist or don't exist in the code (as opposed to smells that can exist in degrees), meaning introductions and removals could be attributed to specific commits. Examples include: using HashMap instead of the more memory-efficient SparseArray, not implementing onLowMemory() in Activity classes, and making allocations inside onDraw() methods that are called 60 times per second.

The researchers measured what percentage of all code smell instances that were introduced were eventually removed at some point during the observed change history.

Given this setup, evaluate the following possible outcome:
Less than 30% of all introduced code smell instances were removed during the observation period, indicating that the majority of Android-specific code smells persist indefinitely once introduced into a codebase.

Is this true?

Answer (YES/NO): NO